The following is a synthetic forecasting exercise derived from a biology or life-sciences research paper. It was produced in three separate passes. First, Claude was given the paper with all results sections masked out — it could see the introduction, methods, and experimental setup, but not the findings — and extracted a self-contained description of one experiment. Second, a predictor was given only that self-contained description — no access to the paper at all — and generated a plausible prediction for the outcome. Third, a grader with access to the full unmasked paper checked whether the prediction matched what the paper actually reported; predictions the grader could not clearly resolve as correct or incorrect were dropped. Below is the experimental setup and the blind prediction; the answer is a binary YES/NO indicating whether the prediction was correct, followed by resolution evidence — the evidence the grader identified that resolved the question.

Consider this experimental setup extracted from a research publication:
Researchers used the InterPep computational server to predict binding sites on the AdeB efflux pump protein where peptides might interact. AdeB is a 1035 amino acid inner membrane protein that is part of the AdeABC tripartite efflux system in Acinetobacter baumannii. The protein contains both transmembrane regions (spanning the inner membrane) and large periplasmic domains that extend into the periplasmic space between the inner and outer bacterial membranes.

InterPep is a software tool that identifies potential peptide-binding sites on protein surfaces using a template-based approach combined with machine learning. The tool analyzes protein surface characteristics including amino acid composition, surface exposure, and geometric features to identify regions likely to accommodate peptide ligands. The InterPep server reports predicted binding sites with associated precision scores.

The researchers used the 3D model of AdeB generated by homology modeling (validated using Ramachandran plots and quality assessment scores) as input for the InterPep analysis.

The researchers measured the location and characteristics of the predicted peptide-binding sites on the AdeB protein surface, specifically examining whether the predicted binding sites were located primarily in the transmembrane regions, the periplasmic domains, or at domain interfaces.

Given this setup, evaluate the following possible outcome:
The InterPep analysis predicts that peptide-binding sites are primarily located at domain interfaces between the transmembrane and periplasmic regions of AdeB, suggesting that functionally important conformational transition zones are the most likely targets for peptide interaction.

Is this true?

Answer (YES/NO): NO